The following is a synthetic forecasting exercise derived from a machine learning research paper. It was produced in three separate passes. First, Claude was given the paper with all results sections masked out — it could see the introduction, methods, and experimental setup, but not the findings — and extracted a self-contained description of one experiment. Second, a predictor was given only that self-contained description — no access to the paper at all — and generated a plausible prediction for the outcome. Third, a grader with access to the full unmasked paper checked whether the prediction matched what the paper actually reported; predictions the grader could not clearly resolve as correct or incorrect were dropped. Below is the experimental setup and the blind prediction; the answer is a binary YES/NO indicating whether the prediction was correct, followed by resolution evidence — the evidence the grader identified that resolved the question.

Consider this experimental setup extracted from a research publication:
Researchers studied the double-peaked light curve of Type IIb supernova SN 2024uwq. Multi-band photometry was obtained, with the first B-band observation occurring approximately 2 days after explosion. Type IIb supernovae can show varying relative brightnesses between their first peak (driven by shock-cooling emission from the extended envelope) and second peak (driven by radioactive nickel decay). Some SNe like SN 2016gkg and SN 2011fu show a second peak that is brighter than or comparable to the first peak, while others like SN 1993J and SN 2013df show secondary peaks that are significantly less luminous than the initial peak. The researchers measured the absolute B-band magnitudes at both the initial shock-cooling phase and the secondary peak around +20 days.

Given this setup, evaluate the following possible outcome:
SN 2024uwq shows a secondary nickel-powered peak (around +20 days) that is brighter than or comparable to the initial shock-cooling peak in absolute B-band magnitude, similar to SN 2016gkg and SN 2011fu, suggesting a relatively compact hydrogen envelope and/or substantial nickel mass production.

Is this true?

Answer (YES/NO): YES